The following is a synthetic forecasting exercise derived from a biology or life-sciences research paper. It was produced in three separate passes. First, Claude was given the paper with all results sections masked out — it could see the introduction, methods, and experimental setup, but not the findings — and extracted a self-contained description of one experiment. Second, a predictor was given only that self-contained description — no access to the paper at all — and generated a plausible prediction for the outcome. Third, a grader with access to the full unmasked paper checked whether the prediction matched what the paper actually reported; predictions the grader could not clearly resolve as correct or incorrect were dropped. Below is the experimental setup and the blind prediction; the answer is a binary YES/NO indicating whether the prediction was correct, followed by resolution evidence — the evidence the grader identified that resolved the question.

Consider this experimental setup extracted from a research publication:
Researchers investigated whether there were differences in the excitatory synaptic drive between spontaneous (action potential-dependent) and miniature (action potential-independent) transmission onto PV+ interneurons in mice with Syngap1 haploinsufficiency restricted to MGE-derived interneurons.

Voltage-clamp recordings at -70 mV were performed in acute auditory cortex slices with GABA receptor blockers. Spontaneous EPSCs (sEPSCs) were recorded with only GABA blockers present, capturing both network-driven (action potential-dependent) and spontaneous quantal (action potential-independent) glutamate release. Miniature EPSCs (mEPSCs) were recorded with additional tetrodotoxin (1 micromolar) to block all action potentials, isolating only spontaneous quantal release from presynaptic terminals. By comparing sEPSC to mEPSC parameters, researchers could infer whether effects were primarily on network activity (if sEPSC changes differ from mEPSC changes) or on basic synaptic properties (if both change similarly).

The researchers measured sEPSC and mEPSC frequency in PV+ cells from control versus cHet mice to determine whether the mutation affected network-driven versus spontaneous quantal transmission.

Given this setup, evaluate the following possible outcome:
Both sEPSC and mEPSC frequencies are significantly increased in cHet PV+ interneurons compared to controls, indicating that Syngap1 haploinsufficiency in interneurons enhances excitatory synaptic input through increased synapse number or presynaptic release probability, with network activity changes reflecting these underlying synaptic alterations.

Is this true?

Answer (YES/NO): NO